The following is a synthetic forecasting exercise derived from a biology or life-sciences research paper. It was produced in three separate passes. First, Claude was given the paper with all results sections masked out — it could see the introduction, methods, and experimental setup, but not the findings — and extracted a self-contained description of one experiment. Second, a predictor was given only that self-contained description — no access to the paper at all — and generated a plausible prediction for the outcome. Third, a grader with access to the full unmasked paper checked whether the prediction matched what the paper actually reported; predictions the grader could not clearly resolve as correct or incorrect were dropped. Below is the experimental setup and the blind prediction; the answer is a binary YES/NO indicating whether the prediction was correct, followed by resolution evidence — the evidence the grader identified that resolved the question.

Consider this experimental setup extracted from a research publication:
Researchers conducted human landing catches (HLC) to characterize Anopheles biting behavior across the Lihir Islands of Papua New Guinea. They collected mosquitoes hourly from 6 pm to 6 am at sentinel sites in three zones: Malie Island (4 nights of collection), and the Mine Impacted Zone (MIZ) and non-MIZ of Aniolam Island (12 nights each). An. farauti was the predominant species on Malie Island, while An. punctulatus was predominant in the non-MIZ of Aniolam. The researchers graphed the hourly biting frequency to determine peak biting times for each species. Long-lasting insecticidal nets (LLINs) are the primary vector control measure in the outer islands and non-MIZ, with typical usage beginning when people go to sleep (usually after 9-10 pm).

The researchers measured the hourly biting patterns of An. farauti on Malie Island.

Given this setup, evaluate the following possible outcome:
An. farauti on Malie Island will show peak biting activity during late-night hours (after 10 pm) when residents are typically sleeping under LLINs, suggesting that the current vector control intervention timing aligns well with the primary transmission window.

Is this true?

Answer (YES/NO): NO